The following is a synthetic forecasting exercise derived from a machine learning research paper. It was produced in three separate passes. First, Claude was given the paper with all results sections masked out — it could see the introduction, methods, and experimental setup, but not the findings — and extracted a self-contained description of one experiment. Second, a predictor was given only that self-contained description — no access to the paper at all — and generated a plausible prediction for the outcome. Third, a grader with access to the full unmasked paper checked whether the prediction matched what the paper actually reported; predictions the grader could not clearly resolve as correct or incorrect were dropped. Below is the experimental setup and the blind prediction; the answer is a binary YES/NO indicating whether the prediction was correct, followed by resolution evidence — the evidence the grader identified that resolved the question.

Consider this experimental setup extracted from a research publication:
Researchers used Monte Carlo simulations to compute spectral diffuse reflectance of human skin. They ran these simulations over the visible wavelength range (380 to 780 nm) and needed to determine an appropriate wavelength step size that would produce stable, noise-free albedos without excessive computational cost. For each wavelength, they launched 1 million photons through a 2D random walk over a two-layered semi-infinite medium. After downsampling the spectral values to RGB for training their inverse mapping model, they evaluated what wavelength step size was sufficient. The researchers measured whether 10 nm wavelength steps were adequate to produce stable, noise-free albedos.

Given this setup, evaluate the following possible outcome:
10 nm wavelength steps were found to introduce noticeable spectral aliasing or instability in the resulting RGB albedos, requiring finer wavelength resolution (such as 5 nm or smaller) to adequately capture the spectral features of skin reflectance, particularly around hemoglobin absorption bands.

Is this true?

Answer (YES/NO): NO